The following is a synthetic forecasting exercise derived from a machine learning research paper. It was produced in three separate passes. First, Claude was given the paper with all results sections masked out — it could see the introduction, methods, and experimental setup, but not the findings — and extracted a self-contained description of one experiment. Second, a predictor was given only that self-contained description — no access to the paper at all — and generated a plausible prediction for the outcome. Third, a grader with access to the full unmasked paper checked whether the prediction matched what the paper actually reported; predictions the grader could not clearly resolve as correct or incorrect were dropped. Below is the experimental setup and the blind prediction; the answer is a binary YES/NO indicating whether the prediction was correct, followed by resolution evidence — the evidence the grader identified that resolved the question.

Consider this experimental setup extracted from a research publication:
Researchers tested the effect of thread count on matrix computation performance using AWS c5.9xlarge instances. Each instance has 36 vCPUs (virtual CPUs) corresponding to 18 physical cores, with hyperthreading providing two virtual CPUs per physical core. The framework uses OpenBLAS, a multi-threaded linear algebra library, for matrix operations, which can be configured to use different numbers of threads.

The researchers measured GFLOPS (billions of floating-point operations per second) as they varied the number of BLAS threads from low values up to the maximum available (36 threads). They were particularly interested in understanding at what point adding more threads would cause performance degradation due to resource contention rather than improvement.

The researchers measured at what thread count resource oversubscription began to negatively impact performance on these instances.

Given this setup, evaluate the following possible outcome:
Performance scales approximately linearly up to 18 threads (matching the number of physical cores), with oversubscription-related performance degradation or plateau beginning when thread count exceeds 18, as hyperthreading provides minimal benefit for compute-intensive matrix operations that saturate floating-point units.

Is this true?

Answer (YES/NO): NO